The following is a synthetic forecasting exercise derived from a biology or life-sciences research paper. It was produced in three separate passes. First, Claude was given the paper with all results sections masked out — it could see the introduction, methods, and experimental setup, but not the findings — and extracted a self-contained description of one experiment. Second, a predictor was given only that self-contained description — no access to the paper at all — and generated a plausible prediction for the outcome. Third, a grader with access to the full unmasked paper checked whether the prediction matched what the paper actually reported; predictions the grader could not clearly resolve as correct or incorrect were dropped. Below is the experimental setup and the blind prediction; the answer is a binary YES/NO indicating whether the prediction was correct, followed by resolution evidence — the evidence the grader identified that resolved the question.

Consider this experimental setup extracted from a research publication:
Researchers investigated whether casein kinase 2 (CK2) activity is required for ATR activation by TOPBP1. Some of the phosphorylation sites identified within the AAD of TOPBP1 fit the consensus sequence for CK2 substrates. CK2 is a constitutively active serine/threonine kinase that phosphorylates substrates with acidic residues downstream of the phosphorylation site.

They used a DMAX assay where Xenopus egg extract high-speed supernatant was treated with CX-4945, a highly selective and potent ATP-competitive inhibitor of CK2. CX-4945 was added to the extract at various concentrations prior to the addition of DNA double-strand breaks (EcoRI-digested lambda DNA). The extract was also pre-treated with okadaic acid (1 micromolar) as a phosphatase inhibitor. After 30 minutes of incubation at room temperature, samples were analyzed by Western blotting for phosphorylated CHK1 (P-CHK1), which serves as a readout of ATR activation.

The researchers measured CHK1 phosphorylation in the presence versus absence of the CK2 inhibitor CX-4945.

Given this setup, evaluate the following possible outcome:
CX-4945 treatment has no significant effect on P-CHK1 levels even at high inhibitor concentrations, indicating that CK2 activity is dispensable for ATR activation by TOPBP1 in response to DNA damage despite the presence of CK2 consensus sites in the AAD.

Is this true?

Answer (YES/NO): NO